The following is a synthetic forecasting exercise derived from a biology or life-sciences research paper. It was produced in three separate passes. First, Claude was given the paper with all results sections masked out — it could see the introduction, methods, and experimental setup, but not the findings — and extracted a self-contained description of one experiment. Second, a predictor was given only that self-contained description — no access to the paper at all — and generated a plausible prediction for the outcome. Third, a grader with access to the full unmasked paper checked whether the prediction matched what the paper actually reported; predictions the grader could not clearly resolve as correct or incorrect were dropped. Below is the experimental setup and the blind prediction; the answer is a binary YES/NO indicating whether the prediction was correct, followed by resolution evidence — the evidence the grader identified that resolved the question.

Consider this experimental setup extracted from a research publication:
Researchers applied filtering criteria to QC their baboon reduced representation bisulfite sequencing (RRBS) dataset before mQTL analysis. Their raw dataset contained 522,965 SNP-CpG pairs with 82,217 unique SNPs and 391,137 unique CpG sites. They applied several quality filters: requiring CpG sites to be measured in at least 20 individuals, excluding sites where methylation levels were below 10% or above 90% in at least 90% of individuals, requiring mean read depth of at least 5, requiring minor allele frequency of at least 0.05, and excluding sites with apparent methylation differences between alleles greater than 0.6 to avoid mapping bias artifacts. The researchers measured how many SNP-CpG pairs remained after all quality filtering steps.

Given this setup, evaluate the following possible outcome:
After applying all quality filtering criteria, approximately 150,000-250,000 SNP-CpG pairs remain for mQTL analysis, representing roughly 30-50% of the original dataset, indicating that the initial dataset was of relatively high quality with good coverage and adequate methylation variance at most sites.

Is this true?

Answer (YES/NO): NO